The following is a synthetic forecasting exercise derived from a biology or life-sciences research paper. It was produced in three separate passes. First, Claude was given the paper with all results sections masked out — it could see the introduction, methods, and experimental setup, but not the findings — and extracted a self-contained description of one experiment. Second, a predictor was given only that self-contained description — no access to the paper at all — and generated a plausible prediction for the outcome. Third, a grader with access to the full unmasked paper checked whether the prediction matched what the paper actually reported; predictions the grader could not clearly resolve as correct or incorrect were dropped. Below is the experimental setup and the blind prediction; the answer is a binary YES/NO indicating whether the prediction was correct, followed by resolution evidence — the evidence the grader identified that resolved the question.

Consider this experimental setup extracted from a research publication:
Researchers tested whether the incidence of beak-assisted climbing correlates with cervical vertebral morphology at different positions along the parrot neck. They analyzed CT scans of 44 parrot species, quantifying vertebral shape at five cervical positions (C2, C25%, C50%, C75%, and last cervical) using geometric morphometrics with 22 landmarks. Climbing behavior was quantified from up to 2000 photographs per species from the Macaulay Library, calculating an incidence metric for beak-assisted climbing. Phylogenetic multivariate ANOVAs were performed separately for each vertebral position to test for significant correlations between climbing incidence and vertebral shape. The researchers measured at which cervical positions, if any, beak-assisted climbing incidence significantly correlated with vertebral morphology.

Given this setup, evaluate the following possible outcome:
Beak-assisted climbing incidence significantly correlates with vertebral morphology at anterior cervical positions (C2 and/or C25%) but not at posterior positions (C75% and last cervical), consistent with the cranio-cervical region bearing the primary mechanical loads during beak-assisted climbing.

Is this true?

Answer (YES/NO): YES